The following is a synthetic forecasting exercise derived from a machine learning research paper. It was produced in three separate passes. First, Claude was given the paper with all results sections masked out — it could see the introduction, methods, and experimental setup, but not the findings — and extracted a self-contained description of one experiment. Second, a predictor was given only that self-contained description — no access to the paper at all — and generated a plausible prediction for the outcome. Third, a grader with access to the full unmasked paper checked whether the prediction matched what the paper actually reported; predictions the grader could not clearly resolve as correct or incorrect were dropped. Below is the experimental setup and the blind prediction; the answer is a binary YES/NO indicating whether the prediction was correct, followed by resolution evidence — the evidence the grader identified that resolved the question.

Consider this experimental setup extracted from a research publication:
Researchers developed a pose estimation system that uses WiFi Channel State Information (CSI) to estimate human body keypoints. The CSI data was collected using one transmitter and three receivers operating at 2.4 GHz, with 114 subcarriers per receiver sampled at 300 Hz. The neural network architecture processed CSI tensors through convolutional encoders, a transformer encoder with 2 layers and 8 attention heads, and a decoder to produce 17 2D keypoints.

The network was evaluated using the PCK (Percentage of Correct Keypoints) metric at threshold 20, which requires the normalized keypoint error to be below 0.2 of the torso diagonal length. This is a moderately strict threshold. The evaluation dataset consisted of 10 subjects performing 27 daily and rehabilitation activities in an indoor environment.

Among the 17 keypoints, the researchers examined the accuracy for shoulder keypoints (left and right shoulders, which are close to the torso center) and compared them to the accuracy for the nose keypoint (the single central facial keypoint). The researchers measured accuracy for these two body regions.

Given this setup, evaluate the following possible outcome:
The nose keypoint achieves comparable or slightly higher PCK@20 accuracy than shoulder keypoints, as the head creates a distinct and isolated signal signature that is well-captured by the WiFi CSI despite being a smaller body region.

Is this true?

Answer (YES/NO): NO